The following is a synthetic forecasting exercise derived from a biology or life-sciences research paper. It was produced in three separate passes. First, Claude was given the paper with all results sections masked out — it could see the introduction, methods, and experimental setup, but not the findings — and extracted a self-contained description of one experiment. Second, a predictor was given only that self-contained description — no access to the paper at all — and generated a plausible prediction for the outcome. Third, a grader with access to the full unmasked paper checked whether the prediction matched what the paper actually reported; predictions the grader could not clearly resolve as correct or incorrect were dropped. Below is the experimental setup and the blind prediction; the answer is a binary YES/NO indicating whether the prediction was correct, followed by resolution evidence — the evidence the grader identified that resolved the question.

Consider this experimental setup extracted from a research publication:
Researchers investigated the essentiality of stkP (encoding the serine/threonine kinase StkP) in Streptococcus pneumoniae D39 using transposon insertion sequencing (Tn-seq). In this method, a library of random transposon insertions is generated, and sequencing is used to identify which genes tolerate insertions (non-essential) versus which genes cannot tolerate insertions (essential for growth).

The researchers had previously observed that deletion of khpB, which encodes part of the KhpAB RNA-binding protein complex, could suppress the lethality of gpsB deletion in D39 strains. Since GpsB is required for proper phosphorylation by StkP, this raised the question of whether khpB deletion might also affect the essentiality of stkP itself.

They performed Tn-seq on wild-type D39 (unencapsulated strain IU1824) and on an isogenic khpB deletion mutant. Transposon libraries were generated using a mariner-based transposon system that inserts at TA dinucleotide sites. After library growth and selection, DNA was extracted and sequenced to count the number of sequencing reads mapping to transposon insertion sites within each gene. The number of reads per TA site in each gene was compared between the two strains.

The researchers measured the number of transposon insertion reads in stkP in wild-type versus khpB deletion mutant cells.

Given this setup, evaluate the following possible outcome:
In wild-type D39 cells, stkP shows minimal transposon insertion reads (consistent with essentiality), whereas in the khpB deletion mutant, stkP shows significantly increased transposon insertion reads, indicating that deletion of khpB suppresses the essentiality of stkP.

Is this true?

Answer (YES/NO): YES